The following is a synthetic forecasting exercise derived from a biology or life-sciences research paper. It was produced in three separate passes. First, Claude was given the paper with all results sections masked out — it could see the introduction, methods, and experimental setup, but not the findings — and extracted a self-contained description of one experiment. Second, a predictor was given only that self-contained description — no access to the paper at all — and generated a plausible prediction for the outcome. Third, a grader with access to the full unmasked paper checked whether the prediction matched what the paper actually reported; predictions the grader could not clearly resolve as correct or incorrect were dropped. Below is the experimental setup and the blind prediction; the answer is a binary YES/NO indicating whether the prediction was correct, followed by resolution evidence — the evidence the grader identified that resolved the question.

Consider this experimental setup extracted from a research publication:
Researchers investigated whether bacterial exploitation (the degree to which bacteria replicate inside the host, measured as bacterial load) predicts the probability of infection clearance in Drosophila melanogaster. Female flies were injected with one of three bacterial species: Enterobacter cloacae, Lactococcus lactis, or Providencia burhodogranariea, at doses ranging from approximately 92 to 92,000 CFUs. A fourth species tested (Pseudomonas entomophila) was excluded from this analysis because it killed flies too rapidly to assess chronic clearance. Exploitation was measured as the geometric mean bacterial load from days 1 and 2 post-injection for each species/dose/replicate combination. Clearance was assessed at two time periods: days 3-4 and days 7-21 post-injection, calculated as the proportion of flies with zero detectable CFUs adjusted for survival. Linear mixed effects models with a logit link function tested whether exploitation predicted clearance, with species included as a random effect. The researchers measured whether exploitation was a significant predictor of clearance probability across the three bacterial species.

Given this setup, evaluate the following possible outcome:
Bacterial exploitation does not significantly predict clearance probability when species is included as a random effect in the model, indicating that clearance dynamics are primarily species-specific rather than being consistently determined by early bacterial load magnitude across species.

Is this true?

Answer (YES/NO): NO